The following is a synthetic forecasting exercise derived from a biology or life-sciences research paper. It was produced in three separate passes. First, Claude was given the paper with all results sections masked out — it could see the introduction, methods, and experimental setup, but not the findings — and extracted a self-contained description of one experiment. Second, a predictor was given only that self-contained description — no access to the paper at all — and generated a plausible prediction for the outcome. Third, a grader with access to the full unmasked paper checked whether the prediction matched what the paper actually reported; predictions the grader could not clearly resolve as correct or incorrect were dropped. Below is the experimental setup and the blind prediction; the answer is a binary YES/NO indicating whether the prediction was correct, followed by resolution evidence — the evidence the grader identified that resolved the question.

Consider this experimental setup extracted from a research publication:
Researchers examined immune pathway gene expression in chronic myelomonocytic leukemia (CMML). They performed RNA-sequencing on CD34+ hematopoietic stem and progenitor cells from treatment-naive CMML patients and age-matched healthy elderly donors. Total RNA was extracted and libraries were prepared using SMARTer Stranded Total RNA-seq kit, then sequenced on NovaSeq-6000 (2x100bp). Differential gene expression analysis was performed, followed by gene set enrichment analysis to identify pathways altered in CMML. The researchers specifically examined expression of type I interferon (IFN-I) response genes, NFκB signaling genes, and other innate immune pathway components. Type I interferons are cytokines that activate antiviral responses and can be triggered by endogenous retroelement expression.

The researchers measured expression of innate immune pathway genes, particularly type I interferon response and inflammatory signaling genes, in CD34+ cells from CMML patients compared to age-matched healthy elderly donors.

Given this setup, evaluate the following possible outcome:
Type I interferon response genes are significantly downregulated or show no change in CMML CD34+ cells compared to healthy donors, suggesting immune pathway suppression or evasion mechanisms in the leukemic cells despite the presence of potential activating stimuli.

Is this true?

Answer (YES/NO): YES